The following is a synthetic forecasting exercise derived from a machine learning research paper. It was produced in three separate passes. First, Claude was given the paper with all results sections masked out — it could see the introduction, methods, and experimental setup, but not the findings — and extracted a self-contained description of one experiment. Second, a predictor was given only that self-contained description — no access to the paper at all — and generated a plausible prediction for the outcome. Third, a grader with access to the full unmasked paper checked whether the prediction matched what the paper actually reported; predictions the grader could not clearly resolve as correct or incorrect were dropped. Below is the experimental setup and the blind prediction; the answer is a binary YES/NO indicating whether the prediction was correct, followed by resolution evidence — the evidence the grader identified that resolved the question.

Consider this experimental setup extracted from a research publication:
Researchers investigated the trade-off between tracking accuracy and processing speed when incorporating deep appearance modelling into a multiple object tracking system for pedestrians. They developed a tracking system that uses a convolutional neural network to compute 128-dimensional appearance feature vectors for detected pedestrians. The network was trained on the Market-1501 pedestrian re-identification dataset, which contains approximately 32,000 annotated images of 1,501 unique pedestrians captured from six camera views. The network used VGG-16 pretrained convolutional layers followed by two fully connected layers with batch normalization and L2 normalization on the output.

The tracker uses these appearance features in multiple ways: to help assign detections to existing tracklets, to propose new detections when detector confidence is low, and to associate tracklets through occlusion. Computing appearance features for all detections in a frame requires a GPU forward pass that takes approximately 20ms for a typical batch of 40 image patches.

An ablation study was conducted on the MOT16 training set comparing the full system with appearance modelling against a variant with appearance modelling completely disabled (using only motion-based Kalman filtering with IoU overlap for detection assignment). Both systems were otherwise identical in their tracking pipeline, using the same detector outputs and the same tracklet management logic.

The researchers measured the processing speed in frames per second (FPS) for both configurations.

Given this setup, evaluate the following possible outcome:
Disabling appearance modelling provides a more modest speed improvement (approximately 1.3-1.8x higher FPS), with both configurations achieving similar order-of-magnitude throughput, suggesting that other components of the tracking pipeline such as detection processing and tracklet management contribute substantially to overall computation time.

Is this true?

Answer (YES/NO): NO